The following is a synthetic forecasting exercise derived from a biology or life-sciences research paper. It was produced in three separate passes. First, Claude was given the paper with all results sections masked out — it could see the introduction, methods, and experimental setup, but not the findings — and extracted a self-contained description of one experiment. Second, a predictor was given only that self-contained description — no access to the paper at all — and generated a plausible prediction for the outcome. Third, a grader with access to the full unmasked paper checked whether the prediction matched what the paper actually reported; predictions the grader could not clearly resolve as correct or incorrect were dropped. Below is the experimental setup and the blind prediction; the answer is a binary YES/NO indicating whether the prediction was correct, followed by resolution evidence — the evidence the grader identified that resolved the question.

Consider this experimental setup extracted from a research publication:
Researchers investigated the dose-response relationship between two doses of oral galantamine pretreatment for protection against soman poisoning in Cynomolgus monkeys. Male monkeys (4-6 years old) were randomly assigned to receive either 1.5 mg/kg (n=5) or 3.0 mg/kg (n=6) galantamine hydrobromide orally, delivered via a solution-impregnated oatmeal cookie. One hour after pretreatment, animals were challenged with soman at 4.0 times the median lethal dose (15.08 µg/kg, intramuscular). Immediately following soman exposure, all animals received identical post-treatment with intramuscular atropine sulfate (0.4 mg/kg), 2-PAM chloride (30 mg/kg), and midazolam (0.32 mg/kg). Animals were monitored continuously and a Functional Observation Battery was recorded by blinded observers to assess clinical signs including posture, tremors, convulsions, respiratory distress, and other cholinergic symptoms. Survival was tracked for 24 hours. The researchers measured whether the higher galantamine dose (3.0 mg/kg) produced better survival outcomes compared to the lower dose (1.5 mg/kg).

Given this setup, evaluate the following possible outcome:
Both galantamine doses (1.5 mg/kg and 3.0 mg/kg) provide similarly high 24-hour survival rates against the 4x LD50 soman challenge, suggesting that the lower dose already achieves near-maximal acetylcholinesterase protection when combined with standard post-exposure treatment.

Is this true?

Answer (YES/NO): YES